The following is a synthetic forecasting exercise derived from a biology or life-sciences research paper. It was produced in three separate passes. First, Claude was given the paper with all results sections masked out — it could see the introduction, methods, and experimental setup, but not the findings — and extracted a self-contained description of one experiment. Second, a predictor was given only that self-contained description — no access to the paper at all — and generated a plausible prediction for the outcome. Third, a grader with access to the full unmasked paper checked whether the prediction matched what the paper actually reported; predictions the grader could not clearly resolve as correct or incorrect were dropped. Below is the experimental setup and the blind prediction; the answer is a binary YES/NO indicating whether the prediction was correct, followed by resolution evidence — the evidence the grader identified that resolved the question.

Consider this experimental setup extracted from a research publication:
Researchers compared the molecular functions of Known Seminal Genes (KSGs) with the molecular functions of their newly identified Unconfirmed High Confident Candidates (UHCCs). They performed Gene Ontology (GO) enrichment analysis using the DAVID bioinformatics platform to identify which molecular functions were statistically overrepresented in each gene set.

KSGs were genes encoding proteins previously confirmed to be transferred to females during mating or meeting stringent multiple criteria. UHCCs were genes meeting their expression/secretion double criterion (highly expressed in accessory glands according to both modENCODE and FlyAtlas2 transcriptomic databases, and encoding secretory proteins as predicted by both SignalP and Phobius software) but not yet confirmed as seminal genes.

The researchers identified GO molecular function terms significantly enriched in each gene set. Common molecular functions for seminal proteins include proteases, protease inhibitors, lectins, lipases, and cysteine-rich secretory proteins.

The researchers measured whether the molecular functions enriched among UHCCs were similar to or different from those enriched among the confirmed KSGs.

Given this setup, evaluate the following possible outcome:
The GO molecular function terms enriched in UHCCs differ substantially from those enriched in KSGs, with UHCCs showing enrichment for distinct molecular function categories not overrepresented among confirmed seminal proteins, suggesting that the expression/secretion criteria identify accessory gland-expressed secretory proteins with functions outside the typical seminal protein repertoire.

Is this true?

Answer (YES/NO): NO